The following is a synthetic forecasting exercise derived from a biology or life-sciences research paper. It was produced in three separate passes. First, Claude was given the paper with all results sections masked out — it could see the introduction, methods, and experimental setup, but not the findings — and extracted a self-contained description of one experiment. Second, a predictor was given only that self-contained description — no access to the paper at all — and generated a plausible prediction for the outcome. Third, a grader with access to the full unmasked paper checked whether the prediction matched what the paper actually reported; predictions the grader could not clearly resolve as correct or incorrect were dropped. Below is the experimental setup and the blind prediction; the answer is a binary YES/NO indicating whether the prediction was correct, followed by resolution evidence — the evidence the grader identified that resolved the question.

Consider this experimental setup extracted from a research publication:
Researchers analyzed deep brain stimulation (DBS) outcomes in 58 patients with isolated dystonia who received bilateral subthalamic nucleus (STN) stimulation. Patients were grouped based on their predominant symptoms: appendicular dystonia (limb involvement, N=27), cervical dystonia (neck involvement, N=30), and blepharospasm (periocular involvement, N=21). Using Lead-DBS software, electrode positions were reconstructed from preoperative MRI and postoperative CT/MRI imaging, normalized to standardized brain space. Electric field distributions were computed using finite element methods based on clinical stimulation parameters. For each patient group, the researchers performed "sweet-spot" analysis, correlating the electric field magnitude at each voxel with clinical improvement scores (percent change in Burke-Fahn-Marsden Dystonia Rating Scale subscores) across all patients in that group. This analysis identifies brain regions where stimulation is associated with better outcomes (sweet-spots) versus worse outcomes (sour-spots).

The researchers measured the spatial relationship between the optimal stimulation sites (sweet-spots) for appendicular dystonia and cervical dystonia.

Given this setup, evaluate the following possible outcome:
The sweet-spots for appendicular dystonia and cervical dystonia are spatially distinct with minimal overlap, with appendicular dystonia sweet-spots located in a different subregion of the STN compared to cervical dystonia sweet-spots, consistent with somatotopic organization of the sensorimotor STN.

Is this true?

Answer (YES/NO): NO